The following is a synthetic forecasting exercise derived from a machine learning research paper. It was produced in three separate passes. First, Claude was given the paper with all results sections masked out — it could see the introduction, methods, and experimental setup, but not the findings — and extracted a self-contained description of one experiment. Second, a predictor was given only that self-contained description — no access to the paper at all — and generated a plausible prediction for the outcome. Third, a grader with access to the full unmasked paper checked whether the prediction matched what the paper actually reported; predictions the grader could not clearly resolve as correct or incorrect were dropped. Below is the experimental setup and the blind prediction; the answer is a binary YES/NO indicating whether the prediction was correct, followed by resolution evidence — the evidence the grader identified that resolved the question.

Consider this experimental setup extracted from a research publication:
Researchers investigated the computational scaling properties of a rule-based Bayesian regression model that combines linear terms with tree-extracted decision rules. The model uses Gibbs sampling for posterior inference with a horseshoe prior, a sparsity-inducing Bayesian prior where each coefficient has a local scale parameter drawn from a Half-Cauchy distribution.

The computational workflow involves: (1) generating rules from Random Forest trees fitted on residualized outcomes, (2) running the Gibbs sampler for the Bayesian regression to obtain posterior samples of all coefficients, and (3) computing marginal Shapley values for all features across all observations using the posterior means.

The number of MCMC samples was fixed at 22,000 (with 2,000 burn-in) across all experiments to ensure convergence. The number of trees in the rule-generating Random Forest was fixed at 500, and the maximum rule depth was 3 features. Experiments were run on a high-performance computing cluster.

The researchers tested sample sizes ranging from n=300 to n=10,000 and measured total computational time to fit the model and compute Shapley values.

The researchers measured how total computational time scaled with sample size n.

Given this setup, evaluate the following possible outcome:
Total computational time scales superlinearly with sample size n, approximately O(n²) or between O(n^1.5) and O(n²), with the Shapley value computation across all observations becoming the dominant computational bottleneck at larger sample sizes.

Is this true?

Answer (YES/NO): NO